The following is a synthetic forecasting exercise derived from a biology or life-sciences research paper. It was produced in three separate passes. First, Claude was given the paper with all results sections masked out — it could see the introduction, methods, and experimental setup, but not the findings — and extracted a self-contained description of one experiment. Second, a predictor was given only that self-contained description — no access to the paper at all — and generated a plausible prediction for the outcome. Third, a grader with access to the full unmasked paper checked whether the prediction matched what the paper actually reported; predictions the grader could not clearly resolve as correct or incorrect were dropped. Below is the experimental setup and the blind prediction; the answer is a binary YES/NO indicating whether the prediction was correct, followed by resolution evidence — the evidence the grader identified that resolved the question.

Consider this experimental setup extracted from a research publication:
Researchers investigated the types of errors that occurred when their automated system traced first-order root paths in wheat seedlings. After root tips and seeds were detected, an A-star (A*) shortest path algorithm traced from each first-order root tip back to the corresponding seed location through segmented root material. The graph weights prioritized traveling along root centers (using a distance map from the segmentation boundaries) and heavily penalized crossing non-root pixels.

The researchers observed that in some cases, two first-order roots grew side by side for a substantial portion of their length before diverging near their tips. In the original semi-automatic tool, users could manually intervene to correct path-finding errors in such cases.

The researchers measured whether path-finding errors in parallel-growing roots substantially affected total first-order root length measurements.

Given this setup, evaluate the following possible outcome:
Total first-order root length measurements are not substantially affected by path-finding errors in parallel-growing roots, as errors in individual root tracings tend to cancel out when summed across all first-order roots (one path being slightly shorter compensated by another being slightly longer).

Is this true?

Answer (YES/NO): NO